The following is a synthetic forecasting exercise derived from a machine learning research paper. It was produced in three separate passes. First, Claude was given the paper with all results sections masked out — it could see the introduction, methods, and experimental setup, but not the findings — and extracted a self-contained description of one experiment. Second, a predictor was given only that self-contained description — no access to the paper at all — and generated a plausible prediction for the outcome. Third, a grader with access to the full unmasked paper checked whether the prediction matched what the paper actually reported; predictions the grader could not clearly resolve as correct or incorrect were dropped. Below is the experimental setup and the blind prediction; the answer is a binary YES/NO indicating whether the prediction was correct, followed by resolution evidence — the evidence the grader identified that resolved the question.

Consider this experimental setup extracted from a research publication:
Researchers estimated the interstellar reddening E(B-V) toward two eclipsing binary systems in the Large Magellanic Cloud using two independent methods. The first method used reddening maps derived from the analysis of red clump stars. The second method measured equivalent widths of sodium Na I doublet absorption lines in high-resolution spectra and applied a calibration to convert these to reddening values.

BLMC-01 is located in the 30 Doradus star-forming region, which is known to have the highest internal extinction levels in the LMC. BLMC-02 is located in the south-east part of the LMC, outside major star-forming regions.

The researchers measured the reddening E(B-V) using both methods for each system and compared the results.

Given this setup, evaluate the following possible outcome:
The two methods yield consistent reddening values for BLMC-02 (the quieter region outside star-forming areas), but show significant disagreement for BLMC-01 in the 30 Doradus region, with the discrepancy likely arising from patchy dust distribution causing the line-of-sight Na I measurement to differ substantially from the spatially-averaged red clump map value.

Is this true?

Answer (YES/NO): NO